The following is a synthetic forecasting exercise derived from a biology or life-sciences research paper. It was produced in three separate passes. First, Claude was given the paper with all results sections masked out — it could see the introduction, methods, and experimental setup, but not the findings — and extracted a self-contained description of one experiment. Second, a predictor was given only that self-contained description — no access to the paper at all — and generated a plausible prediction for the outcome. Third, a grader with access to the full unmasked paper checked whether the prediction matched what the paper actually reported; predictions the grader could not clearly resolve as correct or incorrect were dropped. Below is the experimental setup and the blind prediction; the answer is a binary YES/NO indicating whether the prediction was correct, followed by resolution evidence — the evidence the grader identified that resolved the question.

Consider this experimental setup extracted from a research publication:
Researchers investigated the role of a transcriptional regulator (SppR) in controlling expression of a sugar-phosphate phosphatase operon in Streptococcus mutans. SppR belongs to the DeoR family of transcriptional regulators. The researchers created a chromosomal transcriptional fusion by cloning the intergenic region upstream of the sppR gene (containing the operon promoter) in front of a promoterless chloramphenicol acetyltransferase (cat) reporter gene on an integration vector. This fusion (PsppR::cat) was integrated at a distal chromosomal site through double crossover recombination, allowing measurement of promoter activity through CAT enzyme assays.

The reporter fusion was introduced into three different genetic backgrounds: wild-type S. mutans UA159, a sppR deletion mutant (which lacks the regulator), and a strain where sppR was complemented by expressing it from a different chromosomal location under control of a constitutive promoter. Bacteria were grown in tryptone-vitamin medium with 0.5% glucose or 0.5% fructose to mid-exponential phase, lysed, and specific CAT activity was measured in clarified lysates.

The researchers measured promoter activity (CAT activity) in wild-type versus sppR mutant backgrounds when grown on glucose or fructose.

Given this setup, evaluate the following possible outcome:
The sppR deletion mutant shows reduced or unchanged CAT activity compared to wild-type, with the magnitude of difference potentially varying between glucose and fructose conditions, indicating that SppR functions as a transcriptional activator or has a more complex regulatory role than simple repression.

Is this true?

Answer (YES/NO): NO